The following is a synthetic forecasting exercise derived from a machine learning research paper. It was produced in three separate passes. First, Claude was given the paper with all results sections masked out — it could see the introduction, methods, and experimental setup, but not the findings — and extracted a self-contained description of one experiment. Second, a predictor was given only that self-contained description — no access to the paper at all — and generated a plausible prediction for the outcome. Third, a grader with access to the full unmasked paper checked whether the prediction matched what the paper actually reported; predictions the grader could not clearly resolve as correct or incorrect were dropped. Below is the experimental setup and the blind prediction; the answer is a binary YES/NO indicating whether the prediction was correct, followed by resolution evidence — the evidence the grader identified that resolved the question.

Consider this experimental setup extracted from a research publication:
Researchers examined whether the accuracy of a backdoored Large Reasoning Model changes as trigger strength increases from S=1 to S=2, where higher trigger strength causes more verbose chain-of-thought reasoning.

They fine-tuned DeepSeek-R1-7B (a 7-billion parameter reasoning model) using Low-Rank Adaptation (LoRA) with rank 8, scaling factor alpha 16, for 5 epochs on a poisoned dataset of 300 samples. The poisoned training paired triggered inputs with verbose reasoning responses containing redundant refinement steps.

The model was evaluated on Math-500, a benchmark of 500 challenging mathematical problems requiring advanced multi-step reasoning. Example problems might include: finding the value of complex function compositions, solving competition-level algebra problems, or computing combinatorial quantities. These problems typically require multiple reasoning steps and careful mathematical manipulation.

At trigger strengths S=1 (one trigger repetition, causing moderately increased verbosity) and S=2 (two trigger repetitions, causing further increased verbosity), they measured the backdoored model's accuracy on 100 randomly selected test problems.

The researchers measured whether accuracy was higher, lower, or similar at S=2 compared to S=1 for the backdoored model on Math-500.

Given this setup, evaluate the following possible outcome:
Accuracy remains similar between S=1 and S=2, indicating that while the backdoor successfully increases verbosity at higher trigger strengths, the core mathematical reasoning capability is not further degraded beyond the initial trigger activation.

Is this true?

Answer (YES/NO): NO